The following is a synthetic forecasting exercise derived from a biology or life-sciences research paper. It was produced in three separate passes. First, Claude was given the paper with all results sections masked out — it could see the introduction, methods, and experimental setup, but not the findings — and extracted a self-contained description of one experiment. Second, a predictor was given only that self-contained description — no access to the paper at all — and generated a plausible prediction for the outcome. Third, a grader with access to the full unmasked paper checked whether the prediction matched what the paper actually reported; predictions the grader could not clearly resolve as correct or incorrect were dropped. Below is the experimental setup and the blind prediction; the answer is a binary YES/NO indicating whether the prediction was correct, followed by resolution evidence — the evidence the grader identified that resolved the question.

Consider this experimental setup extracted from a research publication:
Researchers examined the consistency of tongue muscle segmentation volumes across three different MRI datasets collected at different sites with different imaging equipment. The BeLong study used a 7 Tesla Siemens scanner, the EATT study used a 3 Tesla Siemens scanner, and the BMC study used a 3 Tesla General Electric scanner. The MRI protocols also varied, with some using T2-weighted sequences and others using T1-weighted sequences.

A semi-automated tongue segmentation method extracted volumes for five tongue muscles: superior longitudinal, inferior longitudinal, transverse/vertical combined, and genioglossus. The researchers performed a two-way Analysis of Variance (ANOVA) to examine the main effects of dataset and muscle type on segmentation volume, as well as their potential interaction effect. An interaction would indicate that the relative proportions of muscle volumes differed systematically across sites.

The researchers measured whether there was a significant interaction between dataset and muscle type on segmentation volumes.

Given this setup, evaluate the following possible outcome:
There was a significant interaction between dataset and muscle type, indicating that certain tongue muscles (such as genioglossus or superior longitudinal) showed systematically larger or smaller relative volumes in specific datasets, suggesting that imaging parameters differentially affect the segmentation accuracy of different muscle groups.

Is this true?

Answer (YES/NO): NO